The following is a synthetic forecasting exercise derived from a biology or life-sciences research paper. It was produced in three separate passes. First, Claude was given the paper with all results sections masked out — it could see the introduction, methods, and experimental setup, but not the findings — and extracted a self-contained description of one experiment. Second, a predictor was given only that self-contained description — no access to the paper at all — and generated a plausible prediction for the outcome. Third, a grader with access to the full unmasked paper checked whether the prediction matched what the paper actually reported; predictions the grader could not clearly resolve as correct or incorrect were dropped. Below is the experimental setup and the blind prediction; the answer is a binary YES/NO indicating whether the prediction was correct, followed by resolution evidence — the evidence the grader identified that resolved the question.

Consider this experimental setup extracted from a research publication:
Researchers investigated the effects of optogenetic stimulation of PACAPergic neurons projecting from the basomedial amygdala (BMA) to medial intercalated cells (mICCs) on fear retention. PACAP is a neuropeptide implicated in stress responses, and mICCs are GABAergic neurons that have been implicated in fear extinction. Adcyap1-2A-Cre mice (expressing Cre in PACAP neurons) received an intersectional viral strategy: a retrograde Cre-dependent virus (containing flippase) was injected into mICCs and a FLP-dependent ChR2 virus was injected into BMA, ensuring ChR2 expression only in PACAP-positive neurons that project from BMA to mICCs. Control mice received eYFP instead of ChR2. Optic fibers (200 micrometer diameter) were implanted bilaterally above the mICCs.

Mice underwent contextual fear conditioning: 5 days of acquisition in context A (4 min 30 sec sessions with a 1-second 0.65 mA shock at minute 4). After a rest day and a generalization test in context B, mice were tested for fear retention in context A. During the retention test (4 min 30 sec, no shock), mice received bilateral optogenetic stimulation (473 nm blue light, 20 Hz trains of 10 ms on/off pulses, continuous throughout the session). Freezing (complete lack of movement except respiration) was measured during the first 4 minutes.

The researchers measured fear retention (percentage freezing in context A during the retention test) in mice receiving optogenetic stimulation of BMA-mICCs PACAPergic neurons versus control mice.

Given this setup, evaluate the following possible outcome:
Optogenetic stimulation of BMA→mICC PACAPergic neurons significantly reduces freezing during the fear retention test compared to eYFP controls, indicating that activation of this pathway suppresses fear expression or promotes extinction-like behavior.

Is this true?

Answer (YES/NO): YES